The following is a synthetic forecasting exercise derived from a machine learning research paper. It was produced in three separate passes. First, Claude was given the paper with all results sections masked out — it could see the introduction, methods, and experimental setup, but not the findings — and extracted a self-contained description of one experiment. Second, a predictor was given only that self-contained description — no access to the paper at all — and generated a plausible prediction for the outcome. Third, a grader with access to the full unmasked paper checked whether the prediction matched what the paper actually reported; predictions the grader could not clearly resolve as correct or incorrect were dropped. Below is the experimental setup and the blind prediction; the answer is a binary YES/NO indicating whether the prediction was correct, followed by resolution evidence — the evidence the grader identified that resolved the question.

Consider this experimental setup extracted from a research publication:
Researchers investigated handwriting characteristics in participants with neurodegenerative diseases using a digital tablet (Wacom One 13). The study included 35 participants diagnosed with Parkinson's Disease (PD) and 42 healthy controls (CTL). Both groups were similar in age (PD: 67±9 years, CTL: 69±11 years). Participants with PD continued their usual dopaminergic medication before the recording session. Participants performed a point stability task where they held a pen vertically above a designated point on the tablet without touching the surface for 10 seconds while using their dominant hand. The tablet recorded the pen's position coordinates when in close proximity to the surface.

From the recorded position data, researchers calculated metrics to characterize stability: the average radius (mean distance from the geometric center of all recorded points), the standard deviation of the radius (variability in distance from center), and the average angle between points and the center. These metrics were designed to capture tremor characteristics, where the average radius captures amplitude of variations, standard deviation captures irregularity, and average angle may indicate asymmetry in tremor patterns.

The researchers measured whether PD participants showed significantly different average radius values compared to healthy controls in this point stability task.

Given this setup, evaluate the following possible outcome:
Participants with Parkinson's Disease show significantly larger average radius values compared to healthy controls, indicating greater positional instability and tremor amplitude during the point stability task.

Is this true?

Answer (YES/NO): NO